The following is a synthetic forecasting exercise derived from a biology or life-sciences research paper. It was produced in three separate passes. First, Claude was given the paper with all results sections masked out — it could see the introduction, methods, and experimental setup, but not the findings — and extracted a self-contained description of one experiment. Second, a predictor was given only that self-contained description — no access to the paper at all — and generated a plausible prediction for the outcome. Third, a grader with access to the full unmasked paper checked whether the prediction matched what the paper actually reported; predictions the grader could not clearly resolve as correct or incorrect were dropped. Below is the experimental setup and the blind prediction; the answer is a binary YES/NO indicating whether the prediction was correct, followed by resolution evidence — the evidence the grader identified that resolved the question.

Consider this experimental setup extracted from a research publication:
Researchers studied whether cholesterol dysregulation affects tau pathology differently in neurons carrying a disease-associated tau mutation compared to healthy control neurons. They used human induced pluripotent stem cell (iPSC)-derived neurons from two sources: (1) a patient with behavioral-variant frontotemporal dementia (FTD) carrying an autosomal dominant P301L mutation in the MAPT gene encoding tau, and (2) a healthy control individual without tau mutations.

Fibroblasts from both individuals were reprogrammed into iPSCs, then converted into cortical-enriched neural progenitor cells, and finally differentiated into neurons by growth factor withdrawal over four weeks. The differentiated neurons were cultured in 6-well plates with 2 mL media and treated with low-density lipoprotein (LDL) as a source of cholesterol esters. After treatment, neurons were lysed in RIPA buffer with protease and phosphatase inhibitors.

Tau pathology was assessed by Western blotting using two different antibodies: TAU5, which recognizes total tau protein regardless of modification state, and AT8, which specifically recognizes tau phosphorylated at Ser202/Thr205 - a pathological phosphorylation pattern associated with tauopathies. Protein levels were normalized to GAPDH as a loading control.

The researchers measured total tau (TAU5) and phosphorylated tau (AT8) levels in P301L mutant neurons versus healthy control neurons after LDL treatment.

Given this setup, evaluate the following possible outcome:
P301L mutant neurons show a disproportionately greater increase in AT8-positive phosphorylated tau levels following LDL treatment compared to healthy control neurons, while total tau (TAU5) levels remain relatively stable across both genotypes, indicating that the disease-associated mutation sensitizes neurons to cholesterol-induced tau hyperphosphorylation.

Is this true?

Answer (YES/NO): YES